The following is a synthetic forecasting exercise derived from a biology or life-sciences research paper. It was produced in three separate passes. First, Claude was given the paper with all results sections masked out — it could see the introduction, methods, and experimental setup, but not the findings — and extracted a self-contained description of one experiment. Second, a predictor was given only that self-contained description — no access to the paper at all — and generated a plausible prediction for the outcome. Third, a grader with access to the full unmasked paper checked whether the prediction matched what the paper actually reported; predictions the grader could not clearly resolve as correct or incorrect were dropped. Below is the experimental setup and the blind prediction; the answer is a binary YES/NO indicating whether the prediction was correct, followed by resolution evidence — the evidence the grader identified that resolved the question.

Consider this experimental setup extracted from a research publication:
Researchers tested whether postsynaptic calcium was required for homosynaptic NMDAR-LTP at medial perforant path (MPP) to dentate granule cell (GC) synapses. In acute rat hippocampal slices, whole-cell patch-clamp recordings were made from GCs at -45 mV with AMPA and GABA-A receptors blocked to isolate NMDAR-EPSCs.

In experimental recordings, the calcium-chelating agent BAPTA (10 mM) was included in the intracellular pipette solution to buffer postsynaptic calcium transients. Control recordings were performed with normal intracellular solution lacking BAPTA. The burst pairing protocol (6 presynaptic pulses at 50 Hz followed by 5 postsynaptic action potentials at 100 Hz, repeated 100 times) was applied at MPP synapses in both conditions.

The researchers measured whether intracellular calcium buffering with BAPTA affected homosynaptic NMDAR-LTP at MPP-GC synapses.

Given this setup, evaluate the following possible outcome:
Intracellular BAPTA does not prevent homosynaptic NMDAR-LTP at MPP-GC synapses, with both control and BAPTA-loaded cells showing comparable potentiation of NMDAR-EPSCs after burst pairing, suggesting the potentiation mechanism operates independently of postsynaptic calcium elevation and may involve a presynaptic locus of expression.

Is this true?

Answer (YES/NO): NO